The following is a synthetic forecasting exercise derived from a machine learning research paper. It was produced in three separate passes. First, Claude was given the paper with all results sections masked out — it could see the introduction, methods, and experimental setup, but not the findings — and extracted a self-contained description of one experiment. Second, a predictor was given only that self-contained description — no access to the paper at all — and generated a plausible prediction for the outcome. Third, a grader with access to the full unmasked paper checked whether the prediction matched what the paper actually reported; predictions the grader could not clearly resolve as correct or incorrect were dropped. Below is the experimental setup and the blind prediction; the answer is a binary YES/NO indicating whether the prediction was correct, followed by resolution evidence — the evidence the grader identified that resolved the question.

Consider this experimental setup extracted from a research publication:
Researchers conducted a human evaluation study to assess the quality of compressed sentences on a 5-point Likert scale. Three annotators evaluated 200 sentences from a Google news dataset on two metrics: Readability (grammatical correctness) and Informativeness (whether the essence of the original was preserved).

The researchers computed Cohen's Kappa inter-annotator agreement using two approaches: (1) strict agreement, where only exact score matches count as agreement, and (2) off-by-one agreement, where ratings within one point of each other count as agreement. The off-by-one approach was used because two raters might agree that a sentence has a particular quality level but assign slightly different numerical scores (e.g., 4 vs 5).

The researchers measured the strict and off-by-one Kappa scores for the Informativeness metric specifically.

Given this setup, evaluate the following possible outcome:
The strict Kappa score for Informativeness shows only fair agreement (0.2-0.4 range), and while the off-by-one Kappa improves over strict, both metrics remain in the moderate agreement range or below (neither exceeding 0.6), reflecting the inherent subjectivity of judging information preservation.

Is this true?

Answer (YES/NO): NO